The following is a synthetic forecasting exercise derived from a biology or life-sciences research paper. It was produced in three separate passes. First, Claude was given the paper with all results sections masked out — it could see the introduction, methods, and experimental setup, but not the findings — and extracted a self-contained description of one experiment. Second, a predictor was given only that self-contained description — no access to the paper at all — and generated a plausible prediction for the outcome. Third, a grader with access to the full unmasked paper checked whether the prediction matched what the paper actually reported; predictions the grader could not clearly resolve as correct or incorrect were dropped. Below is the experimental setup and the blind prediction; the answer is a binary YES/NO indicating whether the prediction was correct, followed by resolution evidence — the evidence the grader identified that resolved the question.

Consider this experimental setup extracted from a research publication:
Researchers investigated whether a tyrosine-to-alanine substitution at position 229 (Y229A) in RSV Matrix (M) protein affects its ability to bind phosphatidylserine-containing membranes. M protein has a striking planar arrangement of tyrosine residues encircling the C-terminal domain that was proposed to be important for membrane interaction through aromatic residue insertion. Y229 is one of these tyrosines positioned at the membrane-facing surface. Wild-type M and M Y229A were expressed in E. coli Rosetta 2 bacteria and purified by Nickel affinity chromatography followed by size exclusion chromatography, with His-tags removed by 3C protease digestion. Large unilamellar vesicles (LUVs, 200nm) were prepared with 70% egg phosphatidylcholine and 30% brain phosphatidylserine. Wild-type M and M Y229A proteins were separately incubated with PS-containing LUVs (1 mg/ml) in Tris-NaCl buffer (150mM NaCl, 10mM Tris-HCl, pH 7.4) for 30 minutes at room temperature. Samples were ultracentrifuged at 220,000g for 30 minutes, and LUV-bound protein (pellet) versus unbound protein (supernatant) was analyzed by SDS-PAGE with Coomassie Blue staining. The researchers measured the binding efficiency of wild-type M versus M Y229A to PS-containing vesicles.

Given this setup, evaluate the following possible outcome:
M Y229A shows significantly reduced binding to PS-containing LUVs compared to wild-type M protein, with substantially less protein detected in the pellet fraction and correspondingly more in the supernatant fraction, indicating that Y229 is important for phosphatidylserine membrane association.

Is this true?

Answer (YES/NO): NO